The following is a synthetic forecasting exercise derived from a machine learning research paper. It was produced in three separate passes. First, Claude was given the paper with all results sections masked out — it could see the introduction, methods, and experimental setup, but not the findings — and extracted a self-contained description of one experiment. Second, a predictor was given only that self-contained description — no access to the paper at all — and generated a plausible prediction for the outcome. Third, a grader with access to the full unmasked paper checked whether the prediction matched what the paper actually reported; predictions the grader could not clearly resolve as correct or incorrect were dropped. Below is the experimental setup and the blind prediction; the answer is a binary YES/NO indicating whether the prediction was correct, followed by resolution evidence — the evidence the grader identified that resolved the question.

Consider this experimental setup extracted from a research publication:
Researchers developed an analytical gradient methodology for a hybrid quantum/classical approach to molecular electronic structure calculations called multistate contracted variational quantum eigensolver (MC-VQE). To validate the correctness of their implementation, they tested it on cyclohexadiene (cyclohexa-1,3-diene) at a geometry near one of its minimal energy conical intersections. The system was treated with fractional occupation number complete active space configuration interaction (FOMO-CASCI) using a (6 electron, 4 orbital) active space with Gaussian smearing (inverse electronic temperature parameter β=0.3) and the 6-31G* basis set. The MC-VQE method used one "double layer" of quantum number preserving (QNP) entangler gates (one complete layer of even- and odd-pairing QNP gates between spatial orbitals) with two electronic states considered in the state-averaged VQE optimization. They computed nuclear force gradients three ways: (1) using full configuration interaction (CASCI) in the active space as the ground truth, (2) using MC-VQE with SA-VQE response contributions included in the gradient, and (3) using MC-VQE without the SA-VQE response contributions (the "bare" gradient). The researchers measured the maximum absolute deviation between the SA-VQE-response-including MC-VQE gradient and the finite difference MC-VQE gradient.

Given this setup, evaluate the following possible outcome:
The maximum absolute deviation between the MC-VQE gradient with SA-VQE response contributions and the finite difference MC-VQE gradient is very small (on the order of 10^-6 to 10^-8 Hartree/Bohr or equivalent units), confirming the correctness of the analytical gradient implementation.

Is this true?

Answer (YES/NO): NO